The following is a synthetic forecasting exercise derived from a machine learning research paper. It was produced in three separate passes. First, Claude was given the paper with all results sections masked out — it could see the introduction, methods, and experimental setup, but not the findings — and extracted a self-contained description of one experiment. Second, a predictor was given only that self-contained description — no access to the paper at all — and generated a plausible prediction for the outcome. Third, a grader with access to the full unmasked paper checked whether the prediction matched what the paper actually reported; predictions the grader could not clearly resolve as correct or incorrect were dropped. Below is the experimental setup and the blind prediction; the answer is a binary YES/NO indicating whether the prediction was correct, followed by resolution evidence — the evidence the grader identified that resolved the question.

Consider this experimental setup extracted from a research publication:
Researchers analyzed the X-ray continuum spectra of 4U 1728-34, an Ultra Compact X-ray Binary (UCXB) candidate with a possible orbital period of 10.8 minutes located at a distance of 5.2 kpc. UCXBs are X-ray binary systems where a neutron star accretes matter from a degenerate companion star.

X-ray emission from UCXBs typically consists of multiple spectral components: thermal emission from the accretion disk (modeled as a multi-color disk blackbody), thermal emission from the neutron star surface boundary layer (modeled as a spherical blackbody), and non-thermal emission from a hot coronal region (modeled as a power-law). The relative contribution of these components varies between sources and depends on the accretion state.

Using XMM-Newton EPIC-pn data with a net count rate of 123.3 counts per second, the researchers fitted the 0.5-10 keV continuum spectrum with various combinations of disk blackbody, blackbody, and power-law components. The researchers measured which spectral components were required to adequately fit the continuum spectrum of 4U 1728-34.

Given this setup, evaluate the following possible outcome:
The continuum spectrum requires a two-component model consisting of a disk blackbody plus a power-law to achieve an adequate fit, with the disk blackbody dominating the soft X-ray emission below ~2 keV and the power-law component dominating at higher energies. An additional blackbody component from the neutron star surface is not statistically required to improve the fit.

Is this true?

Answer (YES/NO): NO